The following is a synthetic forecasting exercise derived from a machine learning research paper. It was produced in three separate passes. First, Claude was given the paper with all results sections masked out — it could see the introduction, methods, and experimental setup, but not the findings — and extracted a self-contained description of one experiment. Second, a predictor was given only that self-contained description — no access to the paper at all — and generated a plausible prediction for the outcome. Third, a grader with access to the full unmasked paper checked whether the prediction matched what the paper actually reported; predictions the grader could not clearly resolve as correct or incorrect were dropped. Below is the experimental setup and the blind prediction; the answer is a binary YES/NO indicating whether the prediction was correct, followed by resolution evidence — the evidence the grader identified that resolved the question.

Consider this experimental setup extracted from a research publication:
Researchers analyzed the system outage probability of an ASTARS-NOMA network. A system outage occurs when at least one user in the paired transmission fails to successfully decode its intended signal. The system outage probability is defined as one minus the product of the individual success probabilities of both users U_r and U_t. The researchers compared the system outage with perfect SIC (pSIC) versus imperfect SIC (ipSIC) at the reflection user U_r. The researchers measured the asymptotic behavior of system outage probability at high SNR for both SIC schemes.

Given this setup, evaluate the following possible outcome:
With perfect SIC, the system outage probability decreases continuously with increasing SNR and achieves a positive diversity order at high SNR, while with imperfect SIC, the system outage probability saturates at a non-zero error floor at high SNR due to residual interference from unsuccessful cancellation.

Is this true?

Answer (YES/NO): YES